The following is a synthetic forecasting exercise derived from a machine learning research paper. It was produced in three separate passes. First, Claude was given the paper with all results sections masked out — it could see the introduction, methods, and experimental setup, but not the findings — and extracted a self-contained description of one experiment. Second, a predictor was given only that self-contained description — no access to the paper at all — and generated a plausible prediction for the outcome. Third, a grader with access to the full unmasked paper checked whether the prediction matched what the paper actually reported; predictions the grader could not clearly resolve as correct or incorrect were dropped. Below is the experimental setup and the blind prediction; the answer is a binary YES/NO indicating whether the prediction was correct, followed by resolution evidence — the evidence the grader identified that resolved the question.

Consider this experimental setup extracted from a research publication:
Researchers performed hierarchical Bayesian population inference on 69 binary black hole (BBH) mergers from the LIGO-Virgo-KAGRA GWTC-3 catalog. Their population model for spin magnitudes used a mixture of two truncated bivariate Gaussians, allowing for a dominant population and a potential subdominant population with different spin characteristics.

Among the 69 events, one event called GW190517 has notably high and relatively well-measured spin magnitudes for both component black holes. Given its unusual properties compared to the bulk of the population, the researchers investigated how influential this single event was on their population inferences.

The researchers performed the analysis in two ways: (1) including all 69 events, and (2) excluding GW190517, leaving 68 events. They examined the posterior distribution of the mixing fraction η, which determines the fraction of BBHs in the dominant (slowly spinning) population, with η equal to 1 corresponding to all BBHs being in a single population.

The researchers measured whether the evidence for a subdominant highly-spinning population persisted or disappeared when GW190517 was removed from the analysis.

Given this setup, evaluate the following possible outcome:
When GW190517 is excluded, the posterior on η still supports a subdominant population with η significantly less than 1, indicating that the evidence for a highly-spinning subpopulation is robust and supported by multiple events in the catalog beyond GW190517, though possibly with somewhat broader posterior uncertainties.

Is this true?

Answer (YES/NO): NO